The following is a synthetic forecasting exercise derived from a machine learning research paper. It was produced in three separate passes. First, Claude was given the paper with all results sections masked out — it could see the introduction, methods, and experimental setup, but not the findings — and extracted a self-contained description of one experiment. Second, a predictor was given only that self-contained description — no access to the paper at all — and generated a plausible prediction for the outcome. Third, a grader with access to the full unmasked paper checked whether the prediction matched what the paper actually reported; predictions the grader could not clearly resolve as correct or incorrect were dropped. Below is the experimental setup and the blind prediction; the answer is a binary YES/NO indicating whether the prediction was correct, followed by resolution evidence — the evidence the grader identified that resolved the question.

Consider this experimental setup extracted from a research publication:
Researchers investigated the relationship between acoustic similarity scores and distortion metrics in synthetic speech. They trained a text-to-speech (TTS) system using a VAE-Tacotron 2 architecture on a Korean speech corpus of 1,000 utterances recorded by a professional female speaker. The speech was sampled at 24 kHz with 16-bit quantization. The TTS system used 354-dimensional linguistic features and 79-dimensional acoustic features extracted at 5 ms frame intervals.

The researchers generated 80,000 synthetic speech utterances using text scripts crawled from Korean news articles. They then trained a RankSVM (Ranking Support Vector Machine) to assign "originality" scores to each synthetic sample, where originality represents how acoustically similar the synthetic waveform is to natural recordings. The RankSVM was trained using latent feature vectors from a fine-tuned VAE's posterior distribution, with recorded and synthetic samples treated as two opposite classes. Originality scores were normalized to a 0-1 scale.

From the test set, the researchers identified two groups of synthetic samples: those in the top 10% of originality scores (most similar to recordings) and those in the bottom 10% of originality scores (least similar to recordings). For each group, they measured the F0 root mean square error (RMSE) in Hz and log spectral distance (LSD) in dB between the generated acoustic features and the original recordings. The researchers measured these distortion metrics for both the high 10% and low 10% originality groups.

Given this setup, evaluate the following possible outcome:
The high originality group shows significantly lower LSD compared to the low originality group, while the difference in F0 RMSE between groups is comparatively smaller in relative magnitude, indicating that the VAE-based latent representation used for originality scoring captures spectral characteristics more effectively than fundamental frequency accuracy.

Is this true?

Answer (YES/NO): NO